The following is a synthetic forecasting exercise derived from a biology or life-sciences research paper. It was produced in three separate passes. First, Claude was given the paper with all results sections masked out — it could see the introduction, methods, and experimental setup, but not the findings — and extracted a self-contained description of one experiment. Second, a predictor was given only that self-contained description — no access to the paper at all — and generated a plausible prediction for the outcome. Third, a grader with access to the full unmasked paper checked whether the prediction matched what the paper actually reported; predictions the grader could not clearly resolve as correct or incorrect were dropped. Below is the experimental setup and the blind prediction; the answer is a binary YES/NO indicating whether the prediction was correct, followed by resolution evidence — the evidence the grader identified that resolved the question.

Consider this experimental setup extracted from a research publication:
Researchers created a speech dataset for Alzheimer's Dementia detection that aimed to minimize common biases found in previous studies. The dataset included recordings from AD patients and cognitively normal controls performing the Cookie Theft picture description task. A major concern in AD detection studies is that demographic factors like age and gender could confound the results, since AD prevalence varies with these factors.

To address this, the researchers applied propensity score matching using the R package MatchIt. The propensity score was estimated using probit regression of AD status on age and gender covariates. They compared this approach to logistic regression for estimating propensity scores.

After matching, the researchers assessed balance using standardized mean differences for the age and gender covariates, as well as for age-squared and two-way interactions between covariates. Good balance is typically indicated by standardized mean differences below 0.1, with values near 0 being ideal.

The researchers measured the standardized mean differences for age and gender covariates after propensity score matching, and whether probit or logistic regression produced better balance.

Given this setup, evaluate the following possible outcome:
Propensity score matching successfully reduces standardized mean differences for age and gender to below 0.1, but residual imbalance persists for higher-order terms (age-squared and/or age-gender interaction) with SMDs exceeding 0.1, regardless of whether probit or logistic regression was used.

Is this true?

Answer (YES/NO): NO